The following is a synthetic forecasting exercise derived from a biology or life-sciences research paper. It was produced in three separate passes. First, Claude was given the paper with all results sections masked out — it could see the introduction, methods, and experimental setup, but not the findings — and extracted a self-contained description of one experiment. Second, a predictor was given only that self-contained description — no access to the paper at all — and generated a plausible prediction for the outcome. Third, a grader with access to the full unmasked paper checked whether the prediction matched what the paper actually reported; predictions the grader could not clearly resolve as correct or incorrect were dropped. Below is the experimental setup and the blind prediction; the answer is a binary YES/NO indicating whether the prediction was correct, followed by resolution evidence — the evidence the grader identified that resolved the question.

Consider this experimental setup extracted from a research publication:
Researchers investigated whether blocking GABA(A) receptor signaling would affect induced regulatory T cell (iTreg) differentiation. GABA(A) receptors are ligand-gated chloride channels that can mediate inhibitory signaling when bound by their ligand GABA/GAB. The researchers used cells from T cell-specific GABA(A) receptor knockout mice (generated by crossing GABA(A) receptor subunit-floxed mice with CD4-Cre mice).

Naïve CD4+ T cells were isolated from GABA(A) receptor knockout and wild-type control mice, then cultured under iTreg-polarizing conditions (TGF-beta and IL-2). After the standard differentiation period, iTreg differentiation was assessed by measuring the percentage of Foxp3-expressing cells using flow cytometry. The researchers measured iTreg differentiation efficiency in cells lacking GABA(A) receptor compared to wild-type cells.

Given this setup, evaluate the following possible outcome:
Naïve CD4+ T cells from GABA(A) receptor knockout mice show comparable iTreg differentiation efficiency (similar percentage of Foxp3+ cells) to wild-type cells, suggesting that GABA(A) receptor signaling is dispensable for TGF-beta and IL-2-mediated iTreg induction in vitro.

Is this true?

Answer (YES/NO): NO